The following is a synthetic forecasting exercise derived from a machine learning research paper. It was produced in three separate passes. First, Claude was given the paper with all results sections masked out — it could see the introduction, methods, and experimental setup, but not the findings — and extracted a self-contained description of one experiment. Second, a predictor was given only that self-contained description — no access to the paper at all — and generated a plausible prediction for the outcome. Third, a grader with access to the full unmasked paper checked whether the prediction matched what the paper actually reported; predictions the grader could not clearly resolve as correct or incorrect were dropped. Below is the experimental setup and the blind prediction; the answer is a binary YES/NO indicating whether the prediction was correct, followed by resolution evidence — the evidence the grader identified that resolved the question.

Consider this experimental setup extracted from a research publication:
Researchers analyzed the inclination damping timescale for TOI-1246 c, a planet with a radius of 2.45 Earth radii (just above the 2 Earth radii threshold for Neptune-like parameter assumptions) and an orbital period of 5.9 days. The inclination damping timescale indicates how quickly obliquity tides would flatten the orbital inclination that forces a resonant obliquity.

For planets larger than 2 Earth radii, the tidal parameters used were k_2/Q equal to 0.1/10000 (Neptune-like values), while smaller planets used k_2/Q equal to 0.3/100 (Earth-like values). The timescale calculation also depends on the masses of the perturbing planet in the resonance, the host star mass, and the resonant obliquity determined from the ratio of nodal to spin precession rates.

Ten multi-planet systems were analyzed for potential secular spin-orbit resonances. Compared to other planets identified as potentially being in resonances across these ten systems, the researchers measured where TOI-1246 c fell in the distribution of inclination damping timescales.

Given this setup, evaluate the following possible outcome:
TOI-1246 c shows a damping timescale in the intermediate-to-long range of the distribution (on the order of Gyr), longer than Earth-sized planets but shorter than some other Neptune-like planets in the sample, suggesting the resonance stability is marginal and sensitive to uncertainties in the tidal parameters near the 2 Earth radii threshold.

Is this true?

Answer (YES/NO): NO